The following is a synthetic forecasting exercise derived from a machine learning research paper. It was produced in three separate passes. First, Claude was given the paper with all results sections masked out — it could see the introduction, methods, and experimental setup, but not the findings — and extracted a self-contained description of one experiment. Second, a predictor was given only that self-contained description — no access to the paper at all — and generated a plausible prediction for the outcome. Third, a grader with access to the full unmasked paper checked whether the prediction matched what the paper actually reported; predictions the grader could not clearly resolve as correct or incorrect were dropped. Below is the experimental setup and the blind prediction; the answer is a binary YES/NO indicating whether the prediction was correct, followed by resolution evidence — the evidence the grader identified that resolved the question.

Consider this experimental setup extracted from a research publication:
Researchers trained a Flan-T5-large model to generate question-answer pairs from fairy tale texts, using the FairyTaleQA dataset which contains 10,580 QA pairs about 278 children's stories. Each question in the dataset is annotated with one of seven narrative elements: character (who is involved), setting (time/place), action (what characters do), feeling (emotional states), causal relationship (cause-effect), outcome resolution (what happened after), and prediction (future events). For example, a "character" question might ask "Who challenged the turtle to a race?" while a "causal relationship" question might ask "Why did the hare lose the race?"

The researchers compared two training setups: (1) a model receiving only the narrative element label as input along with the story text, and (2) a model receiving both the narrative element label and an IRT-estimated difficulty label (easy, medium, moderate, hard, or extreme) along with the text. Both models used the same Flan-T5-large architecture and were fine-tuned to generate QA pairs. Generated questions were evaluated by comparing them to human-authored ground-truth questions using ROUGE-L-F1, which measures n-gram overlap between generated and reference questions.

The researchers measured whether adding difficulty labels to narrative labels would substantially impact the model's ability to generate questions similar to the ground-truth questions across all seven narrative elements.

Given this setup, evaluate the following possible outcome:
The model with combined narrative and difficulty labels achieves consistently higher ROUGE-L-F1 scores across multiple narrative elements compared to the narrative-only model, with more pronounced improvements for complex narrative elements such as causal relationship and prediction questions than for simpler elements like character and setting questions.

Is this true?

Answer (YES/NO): NO